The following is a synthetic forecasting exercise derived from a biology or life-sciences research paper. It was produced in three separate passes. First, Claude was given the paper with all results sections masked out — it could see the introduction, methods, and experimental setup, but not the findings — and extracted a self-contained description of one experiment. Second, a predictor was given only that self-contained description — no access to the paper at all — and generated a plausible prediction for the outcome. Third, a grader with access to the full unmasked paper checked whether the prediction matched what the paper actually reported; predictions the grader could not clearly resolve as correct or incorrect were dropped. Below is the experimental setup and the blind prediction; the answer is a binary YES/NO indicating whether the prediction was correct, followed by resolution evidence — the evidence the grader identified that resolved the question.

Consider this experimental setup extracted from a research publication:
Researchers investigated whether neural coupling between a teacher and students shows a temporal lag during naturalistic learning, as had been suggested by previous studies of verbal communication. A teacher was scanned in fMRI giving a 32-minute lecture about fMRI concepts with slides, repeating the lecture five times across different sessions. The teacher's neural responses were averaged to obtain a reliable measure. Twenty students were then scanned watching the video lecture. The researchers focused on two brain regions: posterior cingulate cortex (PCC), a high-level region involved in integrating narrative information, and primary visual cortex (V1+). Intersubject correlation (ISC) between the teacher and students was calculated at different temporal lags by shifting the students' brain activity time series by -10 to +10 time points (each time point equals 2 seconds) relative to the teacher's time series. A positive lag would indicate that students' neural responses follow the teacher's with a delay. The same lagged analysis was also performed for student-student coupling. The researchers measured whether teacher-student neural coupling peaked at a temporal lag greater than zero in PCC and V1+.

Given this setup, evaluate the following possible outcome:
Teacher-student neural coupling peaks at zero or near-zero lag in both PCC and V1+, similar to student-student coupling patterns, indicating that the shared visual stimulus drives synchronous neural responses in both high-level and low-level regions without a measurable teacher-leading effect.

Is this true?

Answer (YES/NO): YES